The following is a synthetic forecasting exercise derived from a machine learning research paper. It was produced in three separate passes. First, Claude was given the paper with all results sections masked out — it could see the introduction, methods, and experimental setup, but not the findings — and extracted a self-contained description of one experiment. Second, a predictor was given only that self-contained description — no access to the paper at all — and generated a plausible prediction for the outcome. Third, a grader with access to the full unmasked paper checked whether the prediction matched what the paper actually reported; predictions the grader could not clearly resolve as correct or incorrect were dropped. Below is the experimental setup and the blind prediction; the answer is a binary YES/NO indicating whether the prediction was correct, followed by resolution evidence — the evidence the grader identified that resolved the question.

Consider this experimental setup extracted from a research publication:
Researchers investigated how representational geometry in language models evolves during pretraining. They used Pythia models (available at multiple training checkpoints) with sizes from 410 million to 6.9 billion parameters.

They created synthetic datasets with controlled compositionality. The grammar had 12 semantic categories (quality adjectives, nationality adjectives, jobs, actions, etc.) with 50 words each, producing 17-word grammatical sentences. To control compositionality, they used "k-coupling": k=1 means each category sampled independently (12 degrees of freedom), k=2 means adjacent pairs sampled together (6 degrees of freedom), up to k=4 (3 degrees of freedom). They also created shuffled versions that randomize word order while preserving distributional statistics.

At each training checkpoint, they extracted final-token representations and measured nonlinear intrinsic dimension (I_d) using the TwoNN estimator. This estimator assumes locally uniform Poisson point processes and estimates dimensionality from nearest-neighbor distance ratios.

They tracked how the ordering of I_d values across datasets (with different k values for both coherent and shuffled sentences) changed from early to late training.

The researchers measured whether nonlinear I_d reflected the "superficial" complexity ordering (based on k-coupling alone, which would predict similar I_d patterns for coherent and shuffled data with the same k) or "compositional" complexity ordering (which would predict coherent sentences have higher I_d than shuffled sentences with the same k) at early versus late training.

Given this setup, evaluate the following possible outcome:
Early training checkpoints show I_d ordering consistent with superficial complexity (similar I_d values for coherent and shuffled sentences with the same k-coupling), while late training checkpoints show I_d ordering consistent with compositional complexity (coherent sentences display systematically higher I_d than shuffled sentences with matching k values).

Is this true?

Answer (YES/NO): YES